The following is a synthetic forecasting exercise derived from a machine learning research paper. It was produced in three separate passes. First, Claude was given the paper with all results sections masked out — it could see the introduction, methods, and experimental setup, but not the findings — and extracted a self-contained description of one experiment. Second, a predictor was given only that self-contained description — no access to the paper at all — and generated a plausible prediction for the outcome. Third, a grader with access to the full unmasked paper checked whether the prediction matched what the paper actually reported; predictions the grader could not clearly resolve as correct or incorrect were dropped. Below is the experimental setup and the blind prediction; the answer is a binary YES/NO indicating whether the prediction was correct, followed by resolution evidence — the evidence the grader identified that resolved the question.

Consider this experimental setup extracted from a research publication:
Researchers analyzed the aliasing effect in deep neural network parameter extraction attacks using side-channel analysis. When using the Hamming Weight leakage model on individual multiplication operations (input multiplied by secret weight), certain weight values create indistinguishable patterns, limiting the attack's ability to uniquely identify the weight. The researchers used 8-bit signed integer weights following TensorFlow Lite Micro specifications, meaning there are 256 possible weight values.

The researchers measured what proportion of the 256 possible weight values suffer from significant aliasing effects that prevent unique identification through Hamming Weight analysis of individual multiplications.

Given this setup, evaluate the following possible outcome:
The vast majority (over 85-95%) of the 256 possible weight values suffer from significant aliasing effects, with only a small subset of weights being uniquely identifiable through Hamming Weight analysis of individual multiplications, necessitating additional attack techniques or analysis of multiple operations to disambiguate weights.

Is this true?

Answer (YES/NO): NO